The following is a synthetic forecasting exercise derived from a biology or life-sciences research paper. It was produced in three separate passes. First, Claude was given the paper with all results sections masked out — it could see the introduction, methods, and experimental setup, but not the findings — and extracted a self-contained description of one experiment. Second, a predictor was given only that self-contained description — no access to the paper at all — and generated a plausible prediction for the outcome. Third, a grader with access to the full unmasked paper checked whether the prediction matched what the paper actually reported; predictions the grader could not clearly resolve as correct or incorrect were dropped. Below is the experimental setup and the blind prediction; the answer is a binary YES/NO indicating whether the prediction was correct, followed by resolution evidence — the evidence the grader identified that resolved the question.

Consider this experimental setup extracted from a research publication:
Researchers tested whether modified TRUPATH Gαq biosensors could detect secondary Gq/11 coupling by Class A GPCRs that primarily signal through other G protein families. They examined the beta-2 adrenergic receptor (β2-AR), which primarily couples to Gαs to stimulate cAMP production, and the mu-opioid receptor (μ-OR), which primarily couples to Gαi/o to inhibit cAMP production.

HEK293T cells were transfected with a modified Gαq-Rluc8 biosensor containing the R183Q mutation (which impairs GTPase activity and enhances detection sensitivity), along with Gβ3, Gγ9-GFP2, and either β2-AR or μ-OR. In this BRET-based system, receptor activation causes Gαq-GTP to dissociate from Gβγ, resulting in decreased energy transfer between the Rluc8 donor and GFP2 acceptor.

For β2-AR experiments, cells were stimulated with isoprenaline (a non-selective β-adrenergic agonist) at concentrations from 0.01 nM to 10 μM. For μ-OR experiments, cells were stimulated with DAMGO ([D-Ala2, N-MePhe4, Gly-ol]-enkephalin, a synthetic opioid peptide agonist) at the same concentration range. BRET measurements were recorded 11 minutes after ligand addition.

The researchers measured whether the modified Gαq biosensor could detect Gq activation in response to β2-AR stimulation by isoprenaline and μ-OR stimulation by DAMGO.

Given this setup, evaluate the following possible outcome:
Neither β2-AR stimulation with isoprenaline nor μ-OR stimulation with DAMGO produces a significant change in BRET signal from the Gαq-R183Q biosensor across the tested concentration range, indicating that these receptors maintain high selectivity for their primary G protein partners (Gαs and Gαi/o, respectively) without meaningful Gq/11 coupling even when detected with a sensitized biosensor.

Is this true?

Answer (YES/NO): NO